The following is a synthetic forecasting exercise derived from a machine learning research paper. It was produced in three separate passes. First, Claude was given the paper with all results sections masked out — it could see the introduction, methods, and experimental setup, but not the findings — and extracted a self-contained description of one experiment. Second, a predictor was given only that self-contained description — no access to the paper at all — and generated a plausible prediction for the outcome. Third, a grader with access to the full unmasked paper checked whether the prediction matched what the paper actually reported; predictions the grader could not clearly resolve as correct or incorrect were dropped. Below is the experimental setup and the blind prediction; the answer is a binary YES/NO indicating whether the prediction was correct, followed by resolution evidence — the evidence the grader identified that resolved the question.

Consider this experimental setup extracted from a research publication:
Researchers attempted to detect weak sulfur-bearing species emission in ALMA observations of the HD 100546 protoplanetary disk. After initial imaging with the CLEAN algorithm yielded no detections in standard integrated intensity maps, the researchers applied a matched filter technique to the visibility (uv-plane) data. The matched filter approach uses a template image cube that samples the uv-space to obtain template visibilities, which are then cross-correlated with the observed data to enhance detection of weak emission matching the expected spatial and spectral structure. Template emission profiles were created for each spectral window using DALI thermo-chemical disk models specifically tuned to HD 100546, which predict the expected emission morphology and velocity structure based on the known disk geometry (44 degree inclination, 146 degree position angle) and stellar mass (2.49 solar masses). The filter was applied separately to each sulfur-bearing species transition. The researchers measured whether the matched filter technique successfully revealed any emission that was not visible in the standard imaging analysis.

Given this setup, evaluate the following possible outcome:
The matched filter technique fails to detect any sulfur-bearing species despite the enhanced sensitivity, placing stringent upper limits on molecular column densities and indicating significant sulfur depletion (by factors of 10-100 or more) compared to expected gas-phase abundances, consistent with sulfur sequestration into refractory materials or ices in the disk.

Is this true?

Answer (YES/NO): NO